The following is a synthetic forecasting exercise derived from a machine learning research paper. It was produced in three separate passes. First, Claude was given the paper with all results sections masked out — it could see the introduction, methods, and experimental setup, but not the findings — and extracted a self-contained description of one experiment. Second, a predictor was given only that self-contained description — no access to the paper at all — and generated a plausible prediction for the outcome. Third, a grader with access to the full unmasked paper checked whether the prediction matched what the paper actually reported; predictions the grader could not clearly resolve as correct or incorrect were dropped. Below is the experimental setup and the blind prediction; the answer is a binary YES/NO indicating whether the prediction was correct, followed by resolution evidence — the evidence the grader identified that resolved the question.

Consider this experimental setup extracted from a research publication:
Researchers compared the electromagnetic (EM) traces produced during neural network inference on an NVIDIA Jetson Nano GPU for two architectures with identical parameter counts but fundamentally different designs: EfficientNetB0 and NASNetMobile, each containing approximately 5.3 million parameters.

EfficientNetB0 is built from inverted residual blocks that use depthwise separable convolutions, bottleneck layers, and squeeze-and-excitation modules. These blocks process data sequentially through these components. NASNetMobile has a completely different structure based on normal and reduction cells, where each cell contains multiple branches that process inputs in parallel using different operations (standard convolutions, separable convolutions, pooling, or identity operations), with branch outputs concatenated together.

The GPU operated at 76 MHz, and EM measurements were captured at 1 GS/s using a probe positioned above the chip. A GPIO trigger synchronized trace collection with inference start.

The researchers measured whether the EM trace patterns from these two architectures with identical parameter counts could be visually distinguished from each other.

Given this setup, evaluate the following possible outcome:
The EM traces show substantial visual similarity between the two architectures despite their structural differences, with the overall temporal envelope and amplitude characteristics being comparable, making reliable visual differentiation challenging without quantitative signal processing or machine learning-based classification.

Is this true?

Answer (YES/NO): NO